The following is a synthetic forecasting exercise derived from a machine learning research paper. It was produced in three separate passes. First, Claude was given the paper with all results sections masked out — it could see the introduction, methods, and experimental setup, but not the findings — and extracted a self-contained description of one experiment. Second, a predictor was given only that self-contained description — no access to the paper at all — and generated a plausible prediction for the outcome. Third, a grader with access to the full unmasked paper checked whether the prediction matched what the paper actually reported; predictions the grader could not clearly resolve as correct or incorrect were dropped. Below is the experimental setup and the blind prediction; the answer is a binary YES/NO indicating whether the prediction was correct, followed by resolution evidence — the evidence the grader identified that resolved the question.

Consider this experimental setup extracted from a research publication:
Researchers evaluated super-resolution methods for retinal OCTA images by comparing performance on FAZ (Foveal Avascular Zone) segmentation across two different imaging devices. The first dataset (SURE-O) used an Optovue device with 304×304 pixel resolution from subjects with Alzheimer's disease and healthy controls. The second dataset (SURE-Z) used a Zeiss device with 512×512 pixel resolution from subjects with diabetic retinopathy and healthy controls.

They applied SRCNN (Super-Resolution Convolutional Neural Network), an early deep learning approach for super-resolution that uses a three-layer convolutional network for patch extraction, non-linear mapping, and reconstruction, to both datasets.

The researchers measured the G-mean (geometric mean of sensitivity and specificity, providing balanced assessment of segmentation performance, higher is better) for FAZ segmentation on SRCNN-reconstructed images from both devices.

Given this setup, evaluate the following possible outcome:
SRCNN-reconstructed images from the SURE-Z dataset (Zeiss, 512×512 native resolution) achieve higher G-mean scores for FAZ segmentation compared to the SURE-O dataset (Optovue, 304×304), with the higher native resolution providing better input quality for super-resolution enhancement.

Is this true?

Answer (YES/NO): NO